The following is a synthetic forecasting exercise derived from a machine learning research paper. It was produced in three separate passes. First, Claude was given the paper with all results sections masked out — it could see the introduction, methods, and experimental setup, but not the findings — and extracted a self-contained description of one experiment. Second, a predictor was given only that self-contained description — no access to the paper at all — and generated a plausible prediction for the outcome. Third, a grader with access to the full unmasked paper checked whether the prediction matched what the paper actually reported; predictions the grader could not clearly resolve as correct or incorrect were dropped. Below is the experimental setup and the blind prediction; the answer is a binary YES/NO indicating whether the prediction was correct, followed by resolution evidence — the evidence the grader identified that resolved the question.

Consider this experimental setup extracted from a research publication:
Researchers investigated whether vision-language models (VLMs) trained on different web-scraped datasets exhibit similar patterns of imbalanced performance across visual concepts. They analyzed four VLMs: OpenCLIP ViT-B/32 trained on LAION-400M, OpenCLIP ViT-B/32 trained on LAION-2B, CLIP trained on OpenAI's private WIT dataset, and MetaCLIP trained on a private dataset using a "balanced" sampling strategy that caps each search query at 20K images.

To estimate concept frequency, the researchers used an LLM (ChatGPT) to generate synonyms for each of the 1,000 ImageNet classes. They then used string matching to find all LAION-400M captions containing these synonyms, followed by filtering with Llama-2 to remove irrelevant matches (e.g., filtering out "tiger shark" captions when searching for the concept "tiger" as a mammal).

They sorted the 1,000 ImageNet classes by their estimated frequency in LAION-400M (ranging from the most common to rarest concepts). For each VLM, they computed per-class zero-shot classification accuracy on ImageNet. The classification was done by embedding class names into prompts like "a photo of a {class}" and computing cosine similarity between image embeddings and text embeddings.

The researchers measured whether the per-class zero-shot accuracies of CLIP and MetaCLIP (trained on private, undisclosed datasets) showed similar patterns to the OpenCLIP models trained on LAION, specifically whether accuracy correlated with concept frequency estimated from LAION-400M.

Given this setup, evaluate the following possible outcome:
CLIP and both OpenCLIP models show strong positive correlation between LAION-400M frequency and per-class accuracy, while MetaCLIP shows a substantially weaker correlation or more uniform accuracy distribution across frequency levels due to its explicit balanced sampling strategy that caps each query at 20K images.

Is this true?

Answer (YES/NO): NO